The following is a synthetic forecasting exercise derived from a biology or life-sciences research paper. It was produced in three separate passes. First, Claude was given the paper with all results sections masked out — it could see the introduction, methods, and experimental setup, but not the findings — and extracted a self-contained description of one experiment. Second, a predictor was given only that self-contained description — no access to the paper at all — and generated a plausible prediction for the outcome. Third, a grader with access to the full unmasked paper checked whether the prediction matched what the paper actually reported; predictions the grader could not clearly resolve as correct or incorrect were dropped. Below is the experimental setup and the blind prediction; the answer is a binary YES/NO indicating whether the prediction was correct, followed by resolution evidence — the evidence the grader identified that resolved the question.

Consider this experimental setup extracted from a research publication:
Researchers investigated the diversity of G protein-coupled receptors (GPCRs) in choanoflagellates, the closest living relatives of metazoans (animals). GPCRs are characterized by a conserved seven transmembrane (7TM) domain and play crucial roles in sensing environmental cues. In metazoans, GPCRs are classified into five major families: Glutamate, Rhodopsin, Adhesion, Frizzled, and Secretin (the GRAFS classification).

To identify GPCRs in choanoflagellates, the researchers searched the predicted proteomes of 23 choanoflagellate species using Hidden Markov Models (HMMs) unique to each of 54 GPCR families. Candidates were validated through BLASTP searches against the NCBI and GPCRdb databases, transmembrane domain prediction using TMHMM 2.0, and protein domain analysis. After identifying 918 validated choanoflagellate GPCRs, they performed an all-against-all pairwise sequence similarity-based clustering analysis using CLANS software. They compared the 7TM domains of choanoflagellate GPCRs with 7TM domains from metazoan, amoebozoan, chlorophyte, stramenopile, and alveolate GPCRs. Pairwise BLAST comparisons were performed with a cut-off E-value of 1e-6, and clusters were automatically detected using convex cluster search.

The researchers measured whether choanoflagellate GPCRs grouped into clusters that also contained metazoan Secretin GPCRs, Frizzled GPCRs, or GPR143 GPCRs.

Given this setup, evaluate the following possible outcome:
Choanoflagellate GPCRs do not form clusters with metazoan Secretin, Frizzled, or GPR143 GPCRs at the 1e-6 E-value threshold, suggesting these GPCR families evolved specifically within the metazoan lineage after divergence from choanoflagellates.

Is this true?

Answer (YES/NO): NO